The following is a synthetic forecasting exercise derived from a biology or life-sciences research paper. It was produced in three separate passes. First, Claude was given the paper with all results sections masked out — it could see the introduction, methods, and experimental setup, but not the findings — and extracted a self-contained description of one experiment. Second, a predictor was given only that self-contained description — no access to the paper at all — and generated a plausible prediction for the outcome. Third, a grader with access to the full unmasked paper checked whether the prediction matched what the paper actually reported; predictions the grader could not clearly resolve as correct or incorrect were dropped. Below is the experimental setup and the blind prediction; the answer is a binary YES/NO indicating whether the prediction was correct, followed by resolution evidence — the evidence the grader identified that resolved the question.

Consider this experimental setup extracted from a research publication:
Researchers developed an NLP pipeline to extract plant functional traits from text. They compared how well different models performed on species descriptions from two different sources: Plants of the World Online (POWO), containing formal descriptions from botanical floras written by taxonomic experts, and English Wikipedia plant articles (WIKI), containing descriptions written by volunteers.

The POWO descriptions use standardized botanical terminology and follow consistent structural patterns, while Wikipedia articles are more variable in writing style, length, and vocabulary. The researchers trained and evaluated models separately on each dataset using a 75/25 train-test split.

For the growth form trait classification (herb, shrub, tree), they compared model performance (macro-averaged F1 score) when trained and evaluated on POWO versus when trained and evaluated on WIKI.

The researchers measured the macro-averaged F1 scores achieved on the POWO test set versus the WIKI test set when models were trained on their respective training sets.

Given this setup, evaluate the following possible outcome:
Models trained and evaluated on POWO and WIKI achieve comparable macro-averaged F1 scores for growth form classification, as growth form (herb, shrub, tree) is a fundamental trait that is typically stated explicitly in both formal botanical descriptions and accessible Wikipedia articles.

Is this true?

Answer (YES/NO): YES